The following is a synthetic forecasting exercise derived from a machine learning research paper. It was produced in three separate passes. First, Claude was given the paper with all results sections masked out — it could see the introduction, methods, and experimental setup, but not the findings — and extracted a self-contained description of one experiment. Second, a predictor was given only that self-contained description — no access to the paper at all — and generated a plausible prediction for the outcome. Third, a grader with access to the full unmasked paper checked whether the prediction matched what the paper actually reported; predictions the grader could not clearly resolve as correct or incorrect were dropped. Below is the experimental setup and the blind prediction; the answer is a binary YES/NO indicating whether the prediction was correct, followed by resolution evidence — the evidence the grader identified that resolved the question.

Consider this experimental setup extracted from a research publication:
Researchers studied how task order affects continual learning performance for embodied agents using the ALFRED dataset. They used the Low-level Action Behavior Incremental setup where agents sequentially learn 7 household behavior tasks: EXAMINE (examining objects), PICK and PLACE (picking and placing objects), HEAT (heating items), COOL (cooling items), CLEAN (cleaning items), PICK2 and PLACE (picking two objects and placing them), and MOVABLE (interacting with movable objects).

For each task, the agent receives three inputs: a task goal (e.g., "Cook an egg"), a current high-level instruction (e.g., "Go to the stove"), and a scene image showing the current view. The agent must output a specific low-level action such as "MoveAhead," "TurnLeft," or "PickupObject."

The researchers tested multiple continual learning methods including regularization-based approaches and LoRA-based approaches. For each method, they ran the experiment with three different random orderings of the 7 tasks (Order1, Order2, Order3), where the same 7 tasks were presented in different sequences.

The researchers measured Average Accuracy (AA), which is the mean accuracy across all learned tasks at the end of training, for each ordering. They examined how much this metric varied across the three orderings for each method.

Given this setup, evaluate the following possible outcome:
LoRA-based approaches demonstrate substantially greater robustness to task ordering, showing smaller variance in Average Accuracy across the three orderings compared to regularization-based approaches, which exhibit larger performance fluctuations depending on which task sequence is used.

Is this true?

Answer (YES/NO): NO